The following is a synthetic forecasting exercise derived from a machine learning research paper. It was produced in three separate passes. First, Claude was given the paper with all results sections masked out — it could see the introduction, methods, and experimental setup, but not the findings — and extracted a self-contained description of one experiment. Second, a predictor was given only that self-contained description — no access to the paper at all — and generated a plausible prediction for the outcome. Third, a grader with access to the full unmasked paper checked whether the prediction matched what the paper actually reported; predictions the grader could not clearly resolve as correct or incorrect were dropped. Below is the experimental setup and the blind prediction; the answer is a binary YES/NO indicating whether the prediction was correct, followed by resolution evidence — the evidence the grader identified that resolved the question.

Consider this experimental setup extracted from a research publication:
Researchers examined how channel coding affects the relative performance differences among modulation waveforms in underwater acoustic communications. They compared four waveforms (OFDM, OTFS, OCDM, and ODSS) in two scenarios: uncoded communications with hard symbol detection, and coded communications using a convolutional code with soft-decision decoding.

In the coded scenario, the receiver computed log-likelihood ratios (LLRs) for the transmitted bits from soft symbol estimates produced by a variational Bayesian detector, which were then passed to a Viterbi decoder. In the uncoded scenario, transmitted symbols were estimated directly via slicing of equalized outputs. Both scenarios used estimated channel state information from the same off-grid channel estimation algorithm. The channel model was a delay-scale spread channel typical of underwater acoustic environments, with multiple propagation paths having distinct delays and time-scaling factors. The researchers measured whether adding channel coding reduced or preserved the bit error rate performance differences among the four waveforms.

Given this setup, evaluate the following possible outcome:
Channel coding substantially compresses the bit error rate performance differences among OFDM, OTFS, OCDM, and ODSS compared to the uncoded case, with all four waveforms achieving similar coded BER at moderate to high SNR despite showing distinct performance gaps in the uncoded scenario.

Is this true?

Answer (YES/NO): YES